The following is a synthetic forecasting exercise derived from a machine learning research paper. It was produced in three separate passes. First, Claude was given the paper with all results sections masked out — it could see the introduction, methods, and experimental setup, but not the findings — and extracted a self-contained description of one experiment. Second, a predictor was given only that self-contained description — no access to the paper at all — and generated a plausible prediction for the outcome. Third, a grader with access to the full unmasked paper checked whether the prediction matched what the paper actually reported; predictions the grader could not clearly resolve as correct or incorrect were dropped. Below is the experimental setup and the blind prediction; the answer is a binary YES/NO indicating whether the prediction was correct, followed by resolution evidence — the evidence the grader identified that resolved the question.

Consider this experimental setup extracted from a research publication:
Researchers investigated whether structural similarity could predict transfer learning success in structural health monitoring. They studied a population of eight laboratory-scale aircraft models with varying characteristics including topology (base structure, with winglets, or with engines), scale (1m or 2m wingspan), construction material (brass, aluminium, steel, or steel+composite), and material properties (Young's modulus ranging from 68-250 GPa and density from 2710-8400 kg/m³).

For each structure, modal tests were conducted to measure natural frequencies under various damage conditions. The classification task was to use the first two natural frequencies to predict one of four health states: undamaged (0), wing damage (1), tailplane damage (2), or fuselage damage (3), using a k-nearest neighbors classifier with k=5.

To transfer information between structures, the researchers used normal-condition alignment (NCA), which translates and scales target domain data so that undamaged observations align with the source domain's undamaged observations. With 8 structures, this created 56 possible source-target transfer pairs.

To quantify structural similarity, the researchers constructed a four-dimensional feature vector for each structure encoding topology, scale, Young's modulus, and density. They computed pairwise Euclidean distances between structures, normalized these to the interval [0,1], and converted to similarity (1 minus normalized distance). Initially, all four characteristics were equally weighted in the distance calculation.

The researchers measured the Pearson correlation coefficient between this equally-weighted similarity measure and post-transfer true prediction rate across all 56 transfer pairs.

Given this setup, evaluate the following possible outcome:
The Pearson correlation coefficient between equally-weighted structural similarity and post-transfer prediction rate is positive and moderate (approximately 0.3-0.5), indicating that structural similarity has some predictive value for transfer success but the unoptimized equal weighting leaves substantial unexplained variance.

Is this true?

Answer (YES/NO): NO